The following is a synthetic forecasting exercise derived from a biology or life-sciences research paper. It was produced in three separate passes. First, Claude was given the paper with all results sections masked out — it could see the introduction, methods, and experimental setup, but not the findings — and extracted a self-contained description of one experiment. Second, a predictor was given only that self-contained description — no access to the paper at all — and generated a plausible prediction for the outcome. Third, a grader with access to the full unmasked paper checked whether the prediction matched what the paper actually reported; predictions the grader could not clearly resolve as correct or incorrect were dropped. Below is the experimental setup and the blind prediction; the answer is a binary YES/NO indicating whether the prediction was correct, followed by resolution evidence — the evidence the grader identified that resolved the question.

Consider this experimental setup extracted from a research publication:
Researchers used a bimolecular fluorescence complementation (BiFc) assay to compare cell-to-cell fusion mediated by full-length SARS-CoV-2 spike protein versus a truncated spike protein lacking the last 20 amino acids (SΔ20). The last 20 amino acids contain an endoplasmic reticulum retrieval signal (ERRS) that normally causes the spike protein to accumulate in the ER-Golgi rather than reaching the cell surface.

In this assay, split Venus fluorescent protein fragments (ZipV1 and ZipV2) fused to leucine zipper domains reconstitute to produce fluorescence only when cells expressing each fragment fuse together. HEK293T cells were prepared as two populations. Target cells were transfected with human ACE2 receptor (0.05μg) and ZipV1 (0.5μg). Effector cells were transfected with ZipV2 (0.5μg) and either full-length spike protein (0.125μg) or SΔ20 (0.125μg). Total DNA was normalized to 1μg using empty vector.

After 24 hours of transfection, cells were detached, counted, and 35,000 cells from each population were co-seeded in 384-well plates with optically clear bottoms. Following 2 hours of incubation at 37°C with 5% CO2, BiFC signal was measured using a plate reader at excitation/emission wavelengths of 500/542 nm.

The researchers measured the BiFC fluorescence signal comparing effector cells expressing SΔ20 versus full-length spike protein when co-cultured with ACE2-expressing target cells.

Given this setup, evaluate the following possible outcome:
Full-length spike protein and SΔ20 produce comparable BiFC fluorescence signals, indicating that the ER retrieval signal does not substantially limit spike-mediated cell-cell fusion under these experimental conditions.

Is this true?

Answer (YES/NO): NO